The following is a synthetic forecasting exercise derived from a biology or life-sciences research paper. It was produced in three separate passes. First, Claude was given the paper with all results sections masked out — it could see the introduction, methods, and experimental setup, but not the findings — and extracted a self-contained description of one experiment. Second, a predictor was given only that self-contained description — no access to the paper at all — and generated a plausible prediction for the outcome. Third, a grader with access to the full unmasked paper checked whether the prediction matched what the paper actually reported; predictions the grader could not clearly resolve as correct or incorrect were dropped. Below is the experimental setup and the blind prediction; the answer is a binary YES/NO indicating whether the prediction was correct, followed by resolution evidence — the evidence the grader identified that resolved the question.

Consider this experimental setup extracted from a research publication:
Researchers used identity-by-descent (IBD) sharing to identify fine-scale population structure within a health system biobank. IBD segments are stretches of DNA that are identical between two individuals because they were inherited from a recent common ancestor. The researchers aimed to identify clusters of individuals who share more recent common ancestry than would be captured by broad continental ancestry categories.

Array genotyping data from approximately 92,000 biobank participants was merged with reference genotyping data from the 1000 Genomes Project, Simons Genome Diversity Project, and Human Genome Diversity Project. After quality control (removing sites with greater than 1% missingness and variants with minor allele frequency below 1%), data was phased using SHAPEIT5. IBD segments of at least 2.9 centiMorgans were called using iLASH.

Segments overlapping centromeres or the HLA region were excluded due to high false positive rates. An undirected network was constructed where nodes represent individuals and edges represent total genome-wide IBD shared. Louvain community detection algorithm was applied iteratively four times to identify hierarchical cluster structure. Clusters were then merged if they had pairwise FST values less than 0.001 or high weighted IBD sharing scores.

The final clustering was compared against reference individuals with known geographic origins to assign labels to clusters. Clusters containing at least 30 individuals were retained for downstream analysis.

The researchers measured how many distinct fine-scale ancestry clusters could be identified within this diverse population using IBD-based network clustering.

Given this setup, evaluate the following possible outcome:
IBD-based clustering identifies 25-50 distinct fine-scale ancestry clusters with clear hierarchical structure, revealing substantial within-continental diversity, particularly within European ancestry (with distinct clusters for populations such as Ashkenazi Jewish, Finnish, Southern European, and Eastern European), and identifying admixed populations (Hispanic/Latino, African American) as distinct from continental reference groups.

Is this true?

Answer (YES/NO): NO